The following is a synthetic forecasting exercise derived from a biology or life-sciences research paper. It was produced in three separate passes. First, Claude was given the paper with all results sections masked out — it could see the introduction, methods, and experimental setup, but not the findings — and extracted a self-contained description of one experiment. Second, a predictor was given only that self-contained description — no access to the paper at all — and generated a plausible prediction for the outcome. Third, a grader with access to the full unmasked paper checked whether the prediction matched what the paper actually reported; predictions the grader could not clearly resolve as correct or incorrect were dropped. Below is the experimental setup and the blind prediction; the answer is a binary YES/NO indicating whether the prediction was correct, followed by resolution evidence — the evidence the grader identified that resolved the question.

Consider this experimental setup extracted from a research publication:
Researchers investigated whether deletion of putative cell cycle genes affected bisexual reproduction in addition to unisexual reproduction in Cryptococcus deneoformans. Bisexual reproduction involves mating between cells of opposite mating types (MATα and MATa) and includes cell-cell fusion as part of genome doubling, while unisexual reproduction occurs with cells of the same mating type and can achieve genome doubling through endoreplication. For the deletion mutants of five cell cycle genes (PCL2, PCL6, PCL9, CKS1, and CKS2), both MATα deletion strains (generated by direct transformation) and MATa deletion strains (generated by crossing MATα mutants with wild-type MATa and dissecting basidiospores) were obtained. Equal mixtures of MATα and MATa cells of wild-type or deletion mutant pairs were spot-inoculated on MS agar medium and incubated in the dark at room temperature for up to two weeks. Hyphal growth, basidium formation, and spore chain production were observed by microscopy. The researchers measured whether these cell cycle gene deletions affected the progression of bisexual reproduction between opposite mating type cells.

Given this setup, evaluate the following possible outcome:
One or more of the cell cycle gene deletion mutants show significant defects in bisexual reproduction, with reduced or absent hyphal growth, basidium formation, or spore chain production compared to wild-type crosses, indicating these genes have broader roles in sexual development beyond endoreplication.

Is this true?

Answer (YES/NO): NO